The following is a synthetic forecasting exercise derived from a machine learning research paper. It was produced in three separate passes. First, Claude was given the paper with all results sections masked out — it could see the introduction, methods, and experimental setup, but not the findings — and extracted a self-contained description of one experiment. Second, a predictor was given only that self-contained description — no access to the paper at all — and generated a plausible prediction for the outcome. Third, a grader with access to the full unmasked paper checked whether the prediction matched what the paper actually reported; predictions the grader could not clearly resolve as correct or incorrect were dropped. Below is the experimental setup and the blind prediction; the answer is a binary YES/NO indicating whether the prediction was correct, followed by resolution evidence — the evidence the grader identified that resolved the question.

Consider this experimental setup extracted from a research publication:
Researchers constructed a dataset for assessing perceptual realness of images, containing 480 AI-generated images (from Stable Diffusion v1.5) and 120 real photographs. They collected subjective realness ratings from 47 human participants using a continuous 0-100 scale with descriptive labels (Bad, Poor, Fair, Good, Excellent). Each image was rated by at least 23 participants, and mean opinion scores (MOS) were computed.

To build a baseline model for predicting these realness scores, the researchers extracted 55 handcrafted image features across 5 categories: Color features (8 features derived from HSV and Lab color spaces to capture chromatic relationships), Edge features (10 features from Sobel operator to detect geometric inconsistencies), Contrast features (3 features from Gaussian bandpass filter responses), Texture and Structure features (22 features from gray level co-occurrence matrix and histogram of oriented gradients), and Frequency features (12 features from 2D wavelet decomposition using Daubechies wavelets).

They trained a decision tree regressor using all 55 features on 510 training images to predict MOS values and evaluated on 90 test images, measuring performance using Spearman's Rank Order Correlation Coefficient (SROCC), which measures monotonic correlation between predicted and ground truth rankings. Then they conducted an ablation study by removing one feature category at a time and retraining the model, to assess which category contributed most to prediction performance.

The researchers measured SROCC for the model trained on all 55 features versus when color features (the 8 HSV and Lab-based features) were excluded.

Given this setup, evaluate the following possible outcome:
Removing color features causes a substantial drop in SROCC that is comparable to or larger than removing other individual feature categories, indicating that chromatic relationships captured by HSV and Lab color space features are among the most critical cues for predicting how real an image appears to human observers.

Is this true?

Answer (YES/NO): NO